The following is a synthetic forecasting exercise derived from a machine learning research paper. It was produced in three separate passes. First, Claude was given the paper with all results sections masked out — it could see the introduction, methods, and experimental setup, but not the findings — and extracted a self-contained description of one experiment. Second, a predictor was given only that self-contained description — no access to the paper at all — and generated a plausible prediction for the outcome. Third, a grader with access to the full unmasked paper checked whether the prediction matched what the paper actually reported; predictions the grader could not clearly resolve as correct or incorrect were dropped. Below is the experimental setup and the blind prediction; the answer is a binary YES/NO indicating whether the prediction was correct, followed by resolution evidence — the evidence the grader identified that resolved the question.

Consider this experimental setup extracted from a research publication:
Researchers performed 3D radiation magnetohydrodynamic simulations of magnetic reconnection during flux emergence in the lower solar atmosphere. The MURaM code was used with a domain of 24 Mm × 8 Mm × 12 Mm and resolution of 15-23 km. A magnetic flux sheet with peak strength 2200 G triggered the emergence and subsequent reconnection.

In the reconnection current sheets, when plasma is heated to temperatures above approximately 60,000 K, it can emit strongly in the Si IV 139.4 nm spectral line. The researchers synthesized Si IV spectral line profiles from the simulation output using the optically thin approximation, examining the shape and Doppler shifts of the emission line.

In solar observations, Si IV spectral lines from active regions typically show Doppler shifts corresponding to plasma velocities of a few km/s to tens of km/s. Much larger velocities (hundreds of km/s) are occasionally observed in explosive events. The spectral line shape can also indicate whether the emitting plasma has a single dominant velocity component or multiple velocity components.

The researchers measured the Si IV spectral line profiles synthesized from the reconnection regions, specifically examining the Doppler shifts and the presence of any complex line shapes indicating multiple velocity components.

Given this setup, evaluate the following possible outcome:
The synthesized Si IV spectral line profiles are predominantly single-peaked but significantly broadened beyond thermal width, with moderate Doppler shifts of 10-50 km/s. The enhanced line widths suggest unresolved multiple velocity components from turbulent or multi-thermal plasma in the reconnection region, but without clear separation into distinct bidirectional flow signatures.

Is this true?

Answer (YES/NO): NO